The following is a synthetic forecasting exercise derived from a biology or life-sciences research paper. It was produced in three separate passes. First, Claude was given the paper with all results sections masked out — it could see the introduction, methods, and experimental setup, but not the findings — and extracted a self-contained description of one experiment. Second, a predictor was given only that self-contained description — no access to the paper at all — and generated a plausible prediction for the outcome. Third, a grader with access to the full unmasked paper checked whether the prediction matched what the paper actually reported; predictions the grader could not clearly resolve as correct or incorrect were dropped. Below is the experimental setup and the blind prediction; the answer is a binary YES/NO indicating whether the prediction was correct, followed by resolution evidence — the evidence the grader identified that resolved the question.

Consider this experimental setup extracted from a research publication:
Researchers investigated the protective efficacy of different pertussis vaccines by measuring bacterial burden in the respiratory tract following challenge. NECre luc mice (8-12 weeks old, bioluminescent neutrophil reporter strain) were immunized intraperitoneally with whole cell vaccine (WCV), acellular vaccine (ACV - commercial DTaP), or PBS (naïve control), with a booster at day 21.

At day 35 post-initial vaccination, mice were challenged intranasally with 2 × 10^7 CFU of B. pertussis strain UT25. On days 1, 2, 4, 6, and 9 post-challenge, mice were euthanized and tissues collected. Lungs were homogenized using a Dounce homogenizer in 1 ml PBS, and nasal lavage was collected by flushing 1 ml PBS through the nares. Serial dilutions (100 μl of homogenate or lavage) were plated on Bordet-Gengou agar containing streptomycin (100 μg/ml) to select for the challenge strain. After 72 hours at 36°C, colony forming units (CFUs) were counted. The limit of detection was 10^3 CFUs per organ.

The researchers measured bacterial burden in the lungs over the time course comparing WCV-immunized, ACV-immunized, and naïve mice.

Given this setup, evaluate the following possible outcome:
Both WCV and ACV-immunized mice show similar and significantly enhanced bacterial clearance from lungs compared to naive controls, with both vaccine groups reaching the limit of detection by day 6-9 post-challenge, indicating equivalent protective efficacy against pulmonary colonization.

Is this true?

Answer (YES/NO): NO